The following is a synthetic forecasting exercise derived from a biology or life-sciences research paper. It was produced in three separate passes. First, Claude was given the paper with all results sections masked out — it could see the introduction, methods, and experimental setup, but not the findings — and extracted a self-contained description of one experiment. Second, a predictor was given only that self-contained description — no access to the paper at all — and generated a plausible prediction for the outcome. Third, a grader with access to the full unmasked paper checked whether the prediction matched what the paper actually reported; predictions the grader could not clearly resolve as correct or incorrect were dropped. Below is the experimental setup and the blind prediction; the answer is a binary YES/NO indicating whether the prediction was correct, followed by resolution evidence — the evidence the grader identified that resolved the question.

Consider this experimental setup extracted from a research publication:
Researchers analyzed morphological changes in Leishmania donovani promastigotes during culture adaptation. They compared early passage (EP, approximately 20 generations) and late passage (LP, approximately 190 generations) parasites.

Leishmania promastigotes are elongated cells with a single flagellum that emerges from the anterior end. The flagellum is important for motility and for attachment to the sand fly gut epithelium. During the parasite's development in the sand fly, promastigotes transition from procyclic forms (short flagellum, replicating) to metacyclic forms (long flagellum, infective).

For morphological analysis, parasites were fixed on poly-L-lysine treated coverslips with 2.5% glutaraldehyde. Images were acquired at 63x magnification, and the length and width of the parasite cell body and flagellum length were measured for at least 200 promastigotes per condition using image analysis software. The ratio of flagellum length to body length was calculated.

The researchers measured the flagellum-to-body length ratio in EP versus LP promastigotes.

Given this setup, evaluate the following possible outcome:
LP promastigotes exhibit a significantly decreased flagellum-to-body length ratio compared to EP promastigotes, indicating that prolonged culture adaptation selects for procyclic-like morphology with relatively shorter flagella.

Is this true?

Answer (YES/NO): YES